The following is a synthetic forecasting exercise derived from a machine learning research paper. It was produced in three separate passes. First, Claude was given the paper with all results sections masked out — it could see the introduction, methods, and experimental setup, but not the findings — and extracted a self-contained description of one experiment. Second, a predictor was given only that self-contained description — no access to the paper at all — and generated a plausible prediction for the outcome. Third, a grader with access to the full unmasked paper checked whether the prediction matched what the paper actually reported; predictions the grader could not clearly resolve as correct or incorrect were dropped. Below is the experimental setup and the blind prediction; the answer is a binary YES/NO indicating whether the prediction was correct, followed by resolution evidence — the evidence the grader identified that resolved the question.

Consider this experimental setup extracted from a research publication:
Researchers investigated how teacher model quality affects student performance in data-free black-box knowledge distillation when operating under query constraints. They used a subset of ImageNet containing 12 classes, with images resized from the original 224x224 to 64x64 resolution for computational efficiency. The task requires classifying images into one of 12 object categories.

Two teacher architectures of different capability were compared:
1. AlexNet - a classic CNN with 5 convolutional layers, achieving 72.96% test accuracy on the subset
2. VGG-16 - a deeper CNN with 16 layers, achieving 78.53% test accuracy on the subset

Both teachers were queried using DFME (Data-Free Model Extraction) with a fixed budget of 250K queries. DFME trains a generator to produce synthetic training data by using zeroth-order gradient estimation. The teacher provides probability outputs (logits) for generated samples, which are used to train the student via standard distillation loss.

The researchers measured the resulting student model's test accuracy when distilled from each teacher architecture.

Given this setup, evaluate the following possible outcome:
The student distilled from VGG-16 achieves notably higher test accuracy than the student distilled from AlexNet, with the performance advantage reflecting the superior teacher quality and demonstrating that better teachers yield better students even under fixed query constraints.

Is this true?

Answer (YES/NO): NO